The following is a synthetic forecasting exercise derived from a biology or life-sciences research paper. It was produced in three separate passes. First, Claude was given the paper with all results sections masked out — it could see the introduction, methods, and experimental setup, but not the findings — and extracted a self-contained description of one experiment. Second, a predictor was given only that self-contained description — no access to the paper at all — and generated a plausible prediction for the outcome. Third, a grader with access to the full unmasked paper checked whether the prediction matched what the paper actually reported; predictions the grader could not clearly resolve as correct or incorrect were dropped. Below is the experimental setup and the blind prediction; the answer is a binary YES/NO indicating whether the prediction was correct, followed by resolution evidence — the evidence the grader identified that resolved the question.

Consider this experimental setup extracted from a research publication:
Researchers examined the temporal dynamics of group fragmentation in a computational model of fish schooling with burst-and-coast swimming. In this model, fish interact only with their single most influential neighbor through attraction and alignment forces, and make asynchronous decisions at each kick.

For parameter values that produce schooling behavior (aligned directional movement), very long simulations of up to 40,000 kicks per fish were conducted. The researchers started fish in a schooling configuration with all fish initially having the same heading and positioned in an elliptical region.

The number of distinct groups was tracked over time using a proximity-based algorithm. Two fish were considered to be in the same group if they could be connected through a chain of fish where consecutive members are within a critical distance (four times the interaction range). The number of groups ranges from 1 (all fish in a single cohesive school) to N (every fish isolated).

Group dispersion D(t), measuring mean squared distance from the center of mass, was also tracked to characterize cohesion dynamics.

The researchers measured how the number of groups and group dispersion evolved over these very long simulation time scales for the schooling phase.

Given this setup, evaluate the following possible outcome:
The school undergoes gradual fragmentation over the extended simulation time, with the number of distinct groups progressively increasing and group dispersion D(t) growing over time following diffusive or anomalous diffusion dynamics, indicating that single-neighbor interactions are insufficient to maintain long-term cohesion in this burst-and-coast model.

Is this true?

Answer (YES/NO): YES